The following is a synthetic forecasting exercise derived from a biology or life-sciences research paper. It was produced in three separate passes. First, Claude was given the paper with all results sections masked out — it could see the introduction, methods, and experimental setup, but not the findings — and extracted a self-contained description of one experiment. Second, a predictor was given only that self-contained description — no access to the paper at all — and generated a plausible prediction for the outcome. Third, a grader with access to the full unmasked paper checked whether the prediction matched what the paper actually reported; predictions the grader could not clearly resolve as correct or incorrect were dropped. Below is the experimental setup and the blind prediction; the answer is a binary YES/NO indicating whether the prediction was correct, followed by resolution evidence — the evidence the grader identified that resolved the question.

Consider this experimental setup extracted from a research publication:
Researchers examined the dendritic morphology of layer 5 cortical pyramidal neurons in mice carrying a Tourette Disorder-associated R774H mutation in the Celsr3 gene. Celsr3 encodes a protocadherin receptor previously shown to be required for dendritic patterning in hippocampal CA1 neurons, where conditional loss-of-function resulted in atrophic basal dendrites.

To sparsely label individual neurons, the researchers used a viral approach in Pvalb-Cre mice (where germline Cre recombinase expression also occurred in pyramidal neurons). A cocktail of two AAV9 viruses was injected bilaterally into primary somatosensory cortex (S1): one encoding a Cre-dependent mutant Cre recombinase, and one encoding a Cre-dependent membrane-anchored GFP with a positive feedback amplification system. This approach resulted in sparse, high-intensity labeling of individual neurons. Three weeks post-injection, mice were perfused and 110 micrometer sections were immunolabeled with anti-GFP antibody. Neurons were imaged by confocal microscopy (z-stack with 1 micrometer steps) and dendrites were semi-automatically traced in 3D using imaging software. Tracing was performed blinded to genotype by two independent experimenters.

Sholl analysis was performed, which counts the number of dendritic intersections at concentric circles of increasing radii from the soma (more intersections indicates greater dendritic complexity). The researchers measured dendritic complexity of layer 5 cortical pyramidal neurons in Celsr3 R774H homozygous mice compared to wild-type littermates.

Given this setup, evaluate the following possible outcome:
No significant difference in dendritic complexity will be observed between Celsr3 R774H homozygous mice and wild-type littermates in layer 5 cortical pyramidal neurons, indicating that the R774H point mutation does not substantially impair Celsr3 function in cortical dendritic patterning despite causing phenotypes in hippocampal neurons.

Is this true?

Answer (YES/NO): NO